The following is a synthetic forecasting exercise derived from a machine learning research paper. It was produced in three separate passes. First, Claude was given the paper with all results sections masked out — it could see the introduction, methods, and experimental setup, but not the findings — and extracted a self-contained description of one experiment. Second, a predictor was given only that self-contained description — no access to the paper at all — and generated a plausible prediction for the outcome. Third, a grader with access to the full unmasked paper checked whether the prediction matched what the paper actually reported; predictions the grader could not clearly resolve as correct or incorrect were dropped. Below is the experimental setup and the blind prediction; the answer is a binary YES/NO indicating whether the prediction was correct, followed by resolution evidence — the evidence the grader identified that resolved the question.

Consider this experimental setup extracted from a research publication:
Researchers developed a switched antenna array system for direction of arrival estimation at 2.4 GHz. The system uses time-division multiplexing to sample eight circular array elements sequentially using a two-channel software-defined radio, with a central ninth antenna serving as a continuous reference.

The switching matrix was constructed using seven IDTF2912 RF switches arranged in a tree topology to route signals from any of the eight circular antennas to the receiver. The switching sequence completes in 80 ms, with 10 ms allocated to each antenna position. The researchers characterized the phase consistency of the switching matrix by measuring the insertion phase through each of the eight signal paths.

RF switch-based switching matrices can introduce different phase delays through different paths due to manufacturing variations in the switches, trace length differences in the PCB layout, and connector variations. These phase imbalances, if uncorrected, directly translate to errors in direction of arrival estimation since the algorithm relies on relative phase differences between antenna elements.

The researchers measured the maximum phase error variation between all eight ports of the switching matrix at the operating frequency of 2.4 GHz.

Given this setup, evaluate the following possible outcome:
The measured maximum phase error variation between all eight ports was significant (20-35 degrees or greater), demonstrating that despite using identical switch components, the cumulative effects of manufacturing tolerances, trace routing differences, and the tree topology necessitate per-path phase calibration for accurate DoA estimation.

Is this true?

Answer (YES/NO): NO